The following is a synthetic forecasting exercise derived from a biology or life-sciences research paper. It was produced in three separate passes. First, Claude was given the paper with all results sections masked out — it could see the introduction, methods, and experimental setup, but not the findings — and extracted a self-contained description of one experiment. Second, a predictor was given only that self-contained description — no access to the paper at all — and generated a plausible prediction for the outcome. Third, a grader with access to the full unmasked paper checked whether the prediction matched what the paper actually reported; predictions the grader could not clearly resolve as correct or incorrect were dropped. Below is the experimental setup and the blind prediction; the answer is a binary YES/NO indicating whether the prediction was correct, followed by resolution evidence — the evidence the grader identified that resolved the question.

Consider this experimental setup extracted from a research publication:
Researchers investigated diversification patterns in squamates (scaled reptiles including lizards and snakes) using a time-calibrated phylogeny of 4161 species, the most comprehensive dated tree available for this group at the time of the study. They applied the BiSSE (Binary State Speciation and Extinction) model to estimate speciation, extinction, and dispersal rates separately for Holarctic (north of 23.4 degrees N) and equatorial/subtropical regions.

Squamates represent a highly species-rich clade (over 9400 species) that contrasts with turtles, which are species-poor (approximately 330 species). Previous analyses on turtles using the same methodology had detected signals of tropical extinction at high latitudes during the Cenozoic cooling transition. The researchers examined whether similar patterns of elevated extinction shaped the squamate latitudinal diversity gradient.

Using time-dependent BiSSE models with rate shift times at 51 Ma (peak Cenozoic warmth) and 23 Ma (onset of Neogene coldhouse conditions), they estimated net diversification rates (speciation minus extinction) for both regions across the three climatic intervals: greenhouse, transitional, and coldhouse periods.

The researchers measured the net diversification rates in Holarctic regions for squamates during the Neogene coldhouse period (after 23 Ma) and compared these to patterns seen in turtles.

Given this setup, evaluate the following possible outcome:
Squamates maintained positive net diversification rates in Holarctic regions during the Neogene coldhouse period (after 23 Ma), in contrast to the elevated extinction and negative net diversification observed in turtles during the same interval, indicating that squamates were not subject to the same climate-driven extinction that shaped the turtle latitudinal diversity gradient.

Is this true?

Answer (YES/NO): YES